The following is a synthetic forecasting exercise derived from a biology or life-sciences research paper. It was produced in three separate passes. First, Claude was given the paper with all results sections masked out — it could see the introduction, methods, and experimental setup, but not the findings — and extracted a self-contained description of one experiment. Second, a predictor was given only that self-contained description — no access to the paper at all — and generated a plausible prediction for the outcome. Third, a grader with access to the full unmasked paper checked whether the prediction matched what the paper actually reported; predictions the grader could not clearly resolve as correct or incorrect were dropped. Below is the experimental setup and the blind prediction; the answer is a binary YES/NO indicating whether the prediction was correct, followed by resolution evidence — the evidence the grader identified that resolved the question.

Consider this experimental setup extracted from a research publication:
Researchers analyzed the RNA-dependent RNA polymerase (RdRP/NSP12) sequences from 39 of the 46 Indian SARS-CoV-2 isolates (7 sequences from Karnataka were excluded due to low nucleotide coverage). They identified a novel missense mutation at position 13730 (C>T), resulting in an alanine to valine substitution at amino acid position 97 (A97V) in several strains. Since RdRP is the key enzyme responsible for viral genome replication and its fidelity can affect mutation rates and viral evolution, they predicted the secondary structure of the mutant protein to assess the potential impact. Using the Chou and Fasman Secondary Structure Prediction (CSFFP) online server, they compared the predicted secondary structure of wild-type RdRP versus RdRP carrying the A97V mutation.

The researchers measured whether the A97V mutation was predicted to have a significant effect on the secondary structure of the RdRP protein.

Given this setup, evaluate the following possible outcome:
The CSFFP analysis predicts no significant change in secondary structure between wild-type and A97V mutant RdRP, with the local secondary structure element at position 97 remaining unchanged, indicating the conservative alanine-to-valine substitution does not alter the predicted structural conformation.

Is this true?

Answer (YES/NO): NO